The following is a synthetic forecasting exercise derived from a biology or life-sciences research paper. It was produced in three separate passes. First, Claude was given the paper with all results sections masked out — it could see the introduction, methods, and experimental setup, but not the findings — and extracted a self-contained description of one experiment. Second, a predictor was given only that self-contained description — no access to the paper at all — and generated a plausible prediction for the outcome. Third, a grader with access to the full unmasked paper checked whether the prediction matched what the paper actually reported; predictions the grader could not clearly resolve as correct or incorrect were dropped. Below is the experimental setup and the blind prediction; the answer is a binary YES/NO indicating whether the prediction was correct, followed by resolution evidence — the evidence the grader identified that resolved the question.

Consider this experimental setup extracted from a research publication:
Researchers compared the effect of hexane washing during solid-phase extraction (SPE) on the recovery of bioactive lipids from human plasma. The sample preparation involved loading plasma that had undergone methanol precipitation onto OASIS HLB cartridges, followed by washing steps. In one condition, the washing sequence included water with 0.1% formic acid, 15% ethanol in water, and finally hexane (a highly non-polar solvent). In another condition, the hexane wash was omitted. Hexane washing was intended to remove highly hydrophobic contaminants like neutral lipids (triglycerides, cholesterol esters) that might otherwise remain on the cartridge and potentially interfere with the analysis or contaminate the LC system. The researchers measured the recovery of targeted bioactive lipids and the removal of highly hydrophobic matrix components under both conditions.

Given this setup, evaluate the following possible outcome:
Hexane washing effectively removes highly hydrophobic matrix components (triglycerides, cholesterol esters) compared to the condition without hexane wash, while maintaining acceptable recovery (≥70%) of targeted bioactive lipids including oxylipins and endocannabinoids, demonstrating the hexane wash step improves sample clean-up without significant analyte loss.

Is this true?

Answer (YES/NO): NO